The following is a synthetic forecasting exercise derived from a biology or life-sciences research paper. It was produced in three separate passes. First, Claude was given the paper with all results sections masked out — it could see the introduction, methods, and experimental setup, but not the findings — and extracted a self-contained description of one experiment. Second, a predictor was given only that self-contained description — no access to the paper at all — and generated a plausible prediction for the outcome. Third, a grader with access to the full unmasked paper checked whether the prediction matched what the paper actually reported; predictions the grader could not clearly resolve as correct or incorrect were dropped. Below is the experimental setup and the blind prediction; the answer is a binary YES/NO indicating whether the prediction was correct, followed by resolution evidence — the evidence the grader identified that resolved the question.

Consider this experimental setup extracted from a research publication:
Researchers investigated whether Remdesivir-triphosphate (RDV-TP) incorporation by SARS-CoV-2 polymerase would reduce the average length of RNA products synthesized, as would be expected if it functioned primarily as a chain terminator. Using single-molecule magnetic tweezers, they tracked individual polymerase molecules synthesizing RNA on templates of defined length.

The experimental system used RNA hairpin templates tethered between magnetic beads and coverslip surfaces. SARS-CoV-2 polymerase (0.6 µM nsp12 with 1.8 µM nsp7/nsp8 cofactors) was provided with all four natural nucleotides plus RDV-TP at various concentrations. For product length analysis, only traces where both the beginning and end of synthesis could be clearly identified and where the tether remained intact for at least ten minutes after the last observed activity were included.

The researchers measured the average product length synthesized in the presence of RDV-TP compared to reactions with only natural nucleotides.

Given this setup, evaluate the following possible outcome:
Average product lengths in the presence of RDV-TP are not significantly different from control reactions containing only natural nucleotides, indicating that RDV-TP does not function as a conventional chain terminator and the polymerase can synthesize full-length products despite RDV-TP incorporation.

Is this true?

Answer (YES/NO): YES